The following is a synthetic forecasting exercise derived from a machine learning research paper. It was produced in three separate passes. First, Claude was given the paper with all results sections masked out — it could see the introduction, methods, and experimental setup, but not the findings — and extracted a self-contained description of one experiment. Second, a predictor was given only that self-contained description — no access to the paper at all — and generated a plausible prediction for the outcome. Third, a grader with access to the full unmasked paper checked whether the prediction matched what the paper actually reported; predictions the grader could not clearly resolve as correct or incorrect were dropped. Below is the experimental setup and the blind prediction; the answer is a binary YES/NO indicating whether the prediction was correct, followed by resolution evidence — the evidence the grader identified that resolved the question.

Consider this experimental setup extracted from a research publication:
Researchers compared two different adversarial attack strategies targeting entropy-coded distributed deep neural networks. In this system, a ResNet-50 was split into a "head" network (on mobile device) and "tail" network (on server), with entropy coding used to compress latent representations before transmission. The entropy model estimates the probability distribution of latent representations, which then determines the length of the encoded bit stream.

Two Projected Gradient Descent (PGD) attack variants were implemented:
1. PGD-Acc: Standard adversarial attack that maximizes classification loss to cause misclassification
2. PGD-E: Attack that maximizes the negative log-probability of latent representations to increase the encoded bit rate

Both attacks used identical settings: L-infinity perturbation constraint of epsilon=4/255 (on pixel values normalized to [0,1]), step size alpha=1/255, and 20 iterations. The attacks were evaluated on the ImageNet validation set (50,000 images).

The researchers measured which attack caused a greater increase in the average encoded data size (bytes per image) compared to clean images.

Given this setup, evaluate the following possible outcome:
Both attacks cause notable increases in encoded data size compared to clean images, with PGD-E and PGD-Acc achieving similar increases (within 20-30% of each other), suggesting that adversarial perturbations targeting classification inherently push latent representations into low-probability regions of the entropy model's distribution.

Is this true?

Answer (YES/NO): NO